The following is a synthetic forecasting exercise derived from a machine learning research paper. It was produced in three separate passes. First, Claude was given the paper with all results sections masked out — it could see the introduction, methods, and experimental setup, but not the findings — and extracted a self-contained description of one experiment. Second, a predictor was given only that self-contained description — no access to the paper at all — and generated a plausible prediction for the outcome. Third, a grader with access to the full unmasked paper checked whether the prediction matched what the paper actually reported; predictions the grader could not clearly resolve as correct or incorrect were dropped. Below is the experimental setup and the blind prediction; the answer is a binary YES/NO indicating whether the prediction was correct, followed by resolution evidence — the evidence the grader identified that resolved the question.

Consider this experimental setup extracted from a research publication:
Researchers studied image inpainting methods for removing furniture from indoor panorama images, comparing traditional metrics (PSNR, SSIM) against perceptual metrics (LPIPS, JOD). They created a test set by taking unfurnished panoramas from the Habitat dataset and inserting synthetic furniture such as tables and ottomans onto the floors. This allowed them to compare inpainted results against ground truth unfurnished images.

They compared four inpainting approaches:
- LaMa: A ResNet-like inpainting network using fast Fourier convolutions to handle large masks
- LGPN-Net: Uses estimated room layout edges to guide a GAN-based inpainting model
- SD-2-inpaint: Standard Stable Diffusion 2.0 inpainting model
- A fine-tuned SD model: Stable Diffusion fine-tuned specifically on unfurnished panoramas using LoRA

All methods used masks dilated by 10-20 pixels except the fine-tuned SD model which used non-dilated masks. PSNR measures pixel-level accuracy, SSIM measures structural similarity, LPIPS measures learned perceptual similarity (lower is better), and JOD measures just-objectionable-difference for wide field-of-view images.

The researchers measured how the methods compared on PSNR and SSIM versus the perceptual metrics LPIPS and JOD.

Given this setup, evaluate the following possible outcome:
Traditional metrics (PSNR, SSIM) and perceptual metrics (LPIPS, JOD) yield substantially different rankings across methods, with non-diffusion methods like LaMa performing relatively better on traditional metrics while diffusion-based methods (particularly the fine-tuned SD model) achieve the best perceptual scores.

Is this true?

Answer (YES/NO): YES